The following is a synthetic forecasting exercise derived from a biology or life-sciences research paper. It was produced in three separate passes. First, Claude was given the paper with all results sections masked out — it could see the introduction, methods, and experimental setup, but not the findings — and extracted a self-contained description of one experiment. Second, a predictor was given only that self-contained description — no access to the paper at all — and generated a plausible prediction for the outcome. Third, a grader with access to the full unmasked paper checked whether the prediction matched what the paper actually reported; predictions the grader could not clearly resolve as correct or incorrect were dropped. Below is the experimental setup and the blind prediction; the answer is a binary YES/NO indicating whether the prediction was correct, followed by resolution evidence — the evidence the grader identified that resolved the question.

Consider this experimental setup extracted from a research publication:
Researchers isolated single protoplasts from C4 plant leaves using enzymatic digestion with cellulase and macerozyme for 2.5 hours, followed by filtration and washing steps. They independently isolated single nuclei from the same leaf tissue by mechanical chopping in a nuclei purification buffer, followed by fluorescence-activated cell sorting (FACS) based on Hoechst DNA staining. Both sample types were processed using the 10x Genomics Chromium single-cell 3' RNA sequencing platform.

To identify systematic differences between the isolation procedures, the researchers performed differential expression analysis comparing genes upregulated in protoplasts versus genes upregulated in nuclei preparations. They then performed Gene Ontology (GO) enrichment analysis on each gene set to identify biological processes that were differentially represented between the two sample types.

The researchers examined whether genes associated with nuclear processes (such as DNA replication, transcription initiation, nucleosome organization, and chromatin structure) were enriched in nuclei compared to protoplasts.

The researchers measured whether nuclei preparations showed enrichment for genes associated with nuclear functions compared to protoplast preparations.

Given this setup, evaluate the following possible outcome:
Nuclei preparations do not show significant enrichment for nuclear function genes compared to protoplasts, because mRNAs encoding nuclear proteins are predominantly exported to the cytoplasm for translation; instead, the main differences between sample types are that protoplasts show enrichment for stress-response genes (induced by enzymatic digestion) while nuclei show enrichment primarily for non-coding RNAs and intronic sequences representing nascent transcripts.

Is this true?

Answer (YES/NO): NO